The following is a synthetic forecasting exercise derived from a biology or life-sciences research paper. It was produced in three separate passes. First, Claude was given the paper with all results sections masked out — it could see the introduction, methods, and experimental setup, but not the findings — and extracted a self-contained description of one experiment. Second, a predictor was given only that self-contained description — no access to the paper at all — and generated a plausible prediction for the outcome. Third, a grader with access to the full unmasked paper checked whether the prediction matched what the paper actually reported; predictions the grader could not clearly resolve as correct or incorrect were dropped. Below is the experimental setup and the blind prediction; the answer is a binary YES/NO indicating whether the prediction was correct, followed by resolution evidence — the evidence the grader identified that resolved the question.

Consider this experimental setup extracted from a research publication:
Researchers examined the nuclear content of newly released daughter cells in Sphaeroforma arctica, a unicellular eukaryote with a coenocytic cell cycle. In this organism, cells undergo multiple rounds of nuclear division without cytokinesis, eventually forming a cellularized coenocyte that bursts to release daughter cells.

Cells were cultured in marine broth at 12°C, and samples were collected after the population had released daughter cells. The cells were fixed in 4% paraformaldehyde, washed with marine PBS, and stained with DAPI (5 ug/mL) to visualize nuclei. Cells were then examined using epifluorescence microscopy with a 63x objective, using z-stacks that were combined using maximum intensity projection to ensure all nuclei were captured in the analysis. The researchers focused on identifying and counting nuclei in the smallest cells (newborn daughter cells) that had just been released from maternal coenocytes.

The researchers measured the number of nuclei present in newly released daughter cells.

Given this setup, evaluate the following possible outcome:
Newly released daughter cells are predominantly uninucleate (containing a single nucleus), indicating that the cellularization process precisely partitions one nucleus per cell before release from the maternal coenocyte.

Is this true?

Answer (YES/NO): NO